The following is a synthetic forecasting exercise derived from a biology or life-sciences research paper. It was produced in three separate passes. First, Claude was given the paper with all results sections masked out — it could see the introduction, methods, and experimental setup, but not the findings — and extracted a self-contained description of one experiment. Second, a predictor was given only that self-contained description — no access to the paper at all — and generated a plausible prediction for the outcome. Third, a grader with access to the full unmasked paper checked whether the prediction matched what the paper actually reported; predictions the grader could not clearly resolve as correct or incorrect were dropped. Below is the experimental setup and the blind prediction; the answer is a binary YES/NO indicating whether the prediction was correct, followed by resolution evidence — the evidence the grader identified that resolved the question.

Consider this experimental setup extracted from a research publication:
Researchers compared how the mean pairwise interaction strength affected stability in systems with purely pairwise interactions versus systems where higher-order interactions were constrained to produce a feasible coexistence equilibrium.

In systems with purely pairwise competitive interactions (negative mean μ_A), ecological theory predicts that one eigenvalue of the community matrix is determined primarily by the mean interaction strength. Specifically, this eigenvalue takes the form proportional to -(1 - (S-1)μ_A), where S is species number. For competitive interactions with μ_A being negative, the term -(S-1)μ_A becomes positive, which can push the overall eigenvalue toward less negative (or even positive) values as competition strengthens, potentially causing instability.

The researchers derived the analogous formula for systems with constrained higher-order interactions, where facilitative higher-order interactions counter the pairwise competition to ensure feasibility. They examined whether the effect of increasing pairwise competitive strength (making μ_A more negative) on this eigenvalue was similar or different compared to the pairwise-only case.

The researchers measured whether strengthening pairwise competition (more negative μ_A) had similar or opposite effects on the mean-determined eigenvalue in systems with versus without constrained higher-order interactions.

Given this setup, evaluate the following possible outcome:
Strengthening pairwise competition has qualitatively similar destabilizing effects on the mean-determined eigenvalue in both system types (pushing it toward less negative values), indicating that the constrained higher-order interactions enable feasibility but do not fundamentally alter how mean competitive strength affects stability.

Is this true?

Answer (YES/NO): NO